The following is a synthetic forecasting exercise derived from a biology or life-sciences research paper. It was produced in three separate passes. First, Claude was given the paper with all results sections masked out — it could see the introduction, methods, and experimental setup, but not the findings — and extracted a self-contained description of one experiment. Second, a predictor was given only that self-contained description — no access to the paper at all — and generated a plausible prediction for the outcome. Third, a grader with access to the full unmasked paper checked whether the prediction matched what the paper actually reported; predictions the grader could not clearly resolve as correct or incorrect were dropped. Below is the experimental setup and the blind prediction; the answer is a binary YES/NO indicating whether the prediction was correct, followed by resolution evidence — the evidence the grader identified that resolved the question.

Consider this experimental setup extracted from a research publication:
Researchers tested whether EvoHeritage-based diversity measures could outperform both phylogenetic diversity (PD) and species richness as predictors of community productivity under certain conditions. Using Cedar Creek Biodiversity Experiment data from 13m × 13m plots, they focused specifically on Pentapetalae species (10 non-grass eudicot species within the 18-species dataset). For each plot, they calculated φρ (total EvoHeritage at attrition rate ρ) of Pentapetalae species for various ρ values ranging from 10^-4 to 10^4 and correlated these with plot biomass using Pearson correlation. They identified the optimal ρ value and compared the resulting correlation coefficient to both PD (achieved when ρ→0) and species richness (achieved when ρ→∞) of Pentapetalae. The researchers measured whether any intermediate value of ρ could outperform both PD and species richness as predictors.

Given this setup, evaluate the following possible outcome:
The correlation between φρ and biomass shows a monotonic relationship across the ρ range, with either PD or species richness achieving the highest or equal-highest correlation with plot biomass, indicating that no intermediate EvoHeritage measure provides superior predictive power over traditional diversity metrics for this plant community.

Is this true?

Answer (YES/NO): NO